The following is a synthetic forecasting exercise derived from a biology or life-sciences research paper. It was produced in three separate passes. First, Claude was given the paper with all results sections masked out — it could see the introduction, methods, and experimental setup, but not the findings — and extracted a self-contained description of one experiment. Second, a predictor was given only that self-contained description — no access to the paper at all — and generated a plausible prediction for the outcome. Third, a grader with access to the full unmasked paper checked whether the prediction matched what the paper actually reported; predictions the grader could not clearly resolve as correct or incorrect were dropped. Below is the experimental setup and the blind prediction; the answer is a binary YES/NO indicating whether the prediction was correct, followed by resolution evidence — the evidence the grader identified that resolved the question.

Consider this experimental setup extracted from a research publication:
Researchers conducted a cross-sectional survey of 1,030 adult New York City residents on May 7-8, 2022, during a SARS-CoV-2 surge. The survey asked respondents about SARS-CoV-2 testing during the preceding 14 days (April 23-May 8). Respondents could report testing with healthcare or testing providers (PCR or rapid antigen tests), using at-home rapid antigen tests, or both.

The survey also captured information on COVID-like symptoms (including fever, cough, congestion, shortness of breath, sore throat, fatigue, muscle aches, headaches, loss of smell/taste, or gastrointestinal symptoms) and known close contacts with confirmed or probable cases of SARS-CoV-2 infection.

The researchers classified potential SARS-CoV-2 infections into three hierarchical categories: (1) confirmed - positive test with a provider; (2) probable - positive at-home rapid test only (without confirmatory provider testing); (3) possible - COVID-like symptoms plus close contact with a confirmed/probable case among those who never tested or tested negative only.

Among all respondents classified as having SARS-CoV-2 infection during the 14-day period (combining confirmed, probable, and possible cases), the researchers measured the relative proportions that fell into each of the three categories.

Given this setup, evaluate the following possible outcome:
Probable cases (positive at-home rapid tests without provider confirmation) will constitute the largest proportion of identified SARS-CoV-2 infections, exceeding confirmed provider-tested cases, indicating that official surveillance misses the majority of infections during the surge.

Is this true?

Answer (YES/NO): NO